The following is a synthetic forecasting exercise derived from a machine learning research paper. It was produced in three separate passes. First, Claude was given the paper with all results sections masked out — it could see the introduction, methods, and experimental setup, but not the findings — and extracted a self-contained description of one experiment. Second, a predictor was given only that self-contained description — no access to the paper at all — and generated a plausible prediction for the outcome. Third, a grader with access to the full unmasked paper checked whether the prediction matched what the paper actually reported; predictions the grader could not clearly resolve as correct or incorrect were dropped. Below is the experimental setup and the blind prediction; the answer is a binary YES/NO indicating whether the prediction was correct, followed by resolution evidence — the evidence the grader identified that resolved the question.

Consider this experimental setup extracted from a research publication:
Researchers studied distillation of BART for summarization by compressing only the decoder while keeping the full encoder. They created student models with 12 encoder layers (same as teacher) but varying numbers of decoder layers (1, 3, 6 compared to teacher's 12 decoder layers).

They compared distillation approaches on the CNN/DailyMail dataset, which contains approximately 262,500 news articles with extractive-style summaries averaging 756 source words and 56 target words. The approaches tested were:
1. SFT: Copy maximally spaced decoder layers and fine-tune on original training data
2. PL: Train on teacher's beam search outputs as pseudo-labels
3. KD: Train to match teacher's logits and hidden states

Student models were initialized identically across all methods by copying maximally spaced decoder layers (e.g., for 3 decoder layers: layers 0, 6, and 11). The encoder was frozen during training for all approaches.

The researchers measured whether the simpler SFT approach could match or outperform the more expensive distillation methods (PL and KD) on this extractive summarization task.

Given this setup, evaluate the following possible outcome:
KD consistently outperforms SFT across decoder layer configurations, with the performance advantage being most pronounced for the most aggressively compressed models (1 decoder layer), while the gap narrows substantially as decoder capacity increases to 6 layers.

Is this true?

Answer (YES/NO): NO